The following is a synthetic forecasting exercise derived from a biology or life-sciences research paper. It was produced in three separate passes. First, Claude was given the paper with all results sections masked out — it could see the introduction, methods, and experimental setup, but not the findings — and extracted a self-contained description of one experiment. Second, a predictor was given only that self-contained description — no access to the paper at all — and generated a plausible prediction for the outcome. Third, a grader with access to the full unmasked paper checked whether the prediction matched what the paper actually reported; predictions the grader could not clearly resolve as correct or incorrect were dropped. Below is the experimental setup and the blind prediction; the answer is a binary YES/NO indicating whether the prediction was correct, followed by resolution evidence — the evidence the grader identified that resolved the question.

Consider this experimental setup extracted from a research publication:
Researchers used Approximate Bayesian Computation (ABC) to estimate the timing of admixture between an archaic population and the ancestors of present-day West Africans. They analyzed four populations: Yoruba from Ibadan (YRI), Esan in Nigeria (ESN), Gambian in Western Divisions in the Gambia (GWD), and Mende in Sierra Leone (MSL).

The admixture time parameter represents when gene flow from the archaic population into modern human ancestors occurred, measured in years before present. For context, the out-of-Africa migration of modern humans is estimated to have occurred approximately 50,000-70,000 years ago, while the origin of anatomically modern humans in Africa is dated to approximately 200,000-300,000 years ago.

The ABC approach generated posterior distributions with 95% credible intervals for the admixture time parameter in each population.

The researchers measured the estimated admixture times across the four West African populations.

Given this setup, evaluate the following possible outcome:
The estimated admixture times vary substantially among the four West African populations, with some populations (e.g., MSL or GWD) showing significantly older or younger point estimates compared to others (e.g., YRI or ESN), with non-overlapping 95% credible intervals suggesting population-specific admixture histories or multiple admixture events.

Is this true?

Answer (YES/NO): NO